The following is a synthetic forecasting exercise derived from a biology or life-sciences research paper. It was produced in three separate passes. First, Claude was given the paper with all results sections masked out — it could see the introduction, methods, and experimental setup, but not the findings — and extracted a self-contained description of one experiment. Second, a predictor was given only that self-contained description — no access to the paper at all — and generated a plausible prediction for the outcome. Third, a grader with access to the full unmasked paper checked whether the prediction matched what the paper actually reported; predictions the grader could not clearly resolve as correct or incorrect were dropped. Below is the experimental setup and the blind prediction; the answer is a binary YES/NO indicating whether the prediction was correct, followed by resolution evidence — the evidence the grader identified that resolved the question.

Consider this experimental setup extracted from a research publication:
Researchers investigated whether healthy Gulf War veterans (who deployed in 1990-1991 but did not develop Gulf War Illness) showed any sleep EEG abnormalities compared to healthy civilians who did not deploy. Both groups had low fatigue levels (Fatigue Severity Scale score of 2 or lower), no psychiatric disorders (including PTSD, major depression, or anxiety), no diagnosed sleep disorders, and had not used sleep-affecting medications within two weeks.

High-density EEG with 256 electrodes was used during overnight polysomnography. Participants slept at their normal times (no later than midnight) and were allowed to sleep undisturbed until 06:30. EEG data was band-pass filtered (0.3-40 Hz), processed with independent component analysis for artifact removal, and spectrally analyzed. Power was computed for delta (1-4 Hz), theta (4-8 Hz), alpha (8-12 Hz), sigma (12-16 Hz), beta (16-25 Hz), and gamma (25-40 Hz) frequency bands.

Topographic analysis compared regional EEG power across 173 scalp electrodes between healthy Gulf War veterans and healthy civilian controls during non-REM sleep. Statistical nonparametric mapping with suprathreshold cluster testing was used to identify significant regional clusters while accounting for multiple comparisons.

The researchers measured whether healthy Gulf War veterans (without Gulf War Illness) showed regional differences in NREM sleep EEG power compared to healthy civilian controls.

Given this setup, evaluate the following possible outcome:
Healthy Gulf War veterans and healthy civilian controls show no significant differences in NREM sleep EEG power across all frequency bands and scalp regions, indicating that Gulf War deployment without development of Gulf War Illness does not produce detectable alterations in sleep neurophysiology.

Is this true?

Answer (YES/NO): NO